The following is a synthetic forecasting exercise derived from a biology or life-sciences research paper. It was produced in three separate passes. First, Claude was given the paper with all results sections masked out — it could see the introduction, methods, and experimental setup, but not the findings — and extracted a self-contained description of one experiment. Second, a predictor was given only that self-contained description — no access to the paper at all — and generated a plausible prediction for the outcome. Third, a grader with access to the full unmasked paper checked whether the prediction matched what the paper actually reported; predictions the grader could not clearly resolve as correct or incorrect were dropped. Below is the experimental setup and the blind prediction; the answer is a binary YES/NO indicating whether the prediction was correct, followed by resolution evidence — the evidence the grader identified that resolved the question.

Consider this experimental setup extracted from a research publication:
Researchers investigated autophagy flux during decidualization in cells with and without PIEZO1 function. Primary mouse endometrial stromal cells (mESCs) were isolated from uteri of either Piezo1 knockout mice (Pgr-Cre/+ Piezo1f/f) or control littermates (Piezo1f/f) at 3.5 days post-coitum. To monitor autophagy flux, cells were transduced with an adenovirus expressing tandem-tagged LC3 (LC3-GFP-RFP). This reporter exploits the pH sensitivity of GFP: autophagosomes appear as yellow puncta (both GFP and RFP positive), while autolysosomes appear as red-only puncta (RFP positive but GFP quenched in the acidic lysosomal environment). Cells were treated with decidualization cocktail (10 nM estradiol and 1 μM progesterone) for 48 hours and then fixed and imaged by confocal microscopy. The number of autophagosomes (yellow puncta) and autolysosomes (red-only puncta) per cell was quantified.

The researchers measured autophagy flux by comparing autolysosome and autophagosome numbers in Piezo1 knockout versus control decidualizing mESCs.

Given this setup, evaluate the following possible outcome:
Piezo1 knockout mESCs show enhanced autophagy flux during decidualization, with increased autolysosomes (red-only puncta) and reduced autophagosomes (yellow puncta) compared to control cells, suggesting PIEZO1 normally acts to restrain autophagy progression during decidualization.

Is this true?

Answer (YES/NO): NO